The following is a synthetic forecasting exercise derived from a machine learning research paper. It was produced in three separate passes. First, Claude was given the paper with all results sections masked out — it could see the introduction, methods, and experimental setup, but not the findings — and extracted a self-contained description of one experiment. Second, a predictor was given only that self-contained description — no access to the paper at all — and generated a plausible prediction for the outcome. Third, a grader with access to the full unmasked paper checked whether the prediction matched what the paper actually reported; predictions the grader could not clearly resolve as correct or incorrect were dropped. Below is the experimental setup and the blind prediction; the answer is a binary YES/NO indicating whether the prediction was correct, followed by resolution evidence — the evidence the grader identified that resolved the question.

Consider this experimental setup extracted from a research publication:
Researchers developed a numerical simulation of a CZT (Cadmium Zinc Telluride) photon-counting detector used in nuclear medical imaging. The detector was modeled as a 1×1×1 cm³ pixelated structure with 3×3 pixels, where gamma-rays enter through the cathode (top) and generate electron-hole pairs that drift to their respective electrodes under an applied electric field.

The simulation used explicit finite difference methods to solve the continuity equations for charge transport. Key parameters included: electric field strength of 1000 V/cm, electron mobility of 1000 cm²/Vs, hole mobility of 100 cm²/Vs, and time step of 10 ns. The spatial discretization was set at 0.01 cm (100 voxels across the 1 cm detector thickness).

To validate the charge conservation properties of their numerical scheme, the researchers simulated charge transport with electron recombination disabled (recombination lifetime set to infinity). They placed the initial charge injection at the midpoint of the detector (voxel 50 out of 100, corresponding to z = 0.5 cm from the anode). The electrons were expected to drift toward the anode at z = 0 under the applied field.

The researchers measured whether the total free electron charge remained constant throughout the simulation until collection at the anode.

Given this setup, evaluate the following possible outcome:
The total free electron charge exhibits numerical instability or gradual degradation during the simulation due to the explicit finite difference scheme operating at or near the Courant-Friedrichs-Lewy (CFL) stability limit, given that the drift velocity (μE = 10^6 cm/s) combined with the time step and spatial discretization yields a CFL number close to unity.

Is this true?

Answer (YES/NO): NO